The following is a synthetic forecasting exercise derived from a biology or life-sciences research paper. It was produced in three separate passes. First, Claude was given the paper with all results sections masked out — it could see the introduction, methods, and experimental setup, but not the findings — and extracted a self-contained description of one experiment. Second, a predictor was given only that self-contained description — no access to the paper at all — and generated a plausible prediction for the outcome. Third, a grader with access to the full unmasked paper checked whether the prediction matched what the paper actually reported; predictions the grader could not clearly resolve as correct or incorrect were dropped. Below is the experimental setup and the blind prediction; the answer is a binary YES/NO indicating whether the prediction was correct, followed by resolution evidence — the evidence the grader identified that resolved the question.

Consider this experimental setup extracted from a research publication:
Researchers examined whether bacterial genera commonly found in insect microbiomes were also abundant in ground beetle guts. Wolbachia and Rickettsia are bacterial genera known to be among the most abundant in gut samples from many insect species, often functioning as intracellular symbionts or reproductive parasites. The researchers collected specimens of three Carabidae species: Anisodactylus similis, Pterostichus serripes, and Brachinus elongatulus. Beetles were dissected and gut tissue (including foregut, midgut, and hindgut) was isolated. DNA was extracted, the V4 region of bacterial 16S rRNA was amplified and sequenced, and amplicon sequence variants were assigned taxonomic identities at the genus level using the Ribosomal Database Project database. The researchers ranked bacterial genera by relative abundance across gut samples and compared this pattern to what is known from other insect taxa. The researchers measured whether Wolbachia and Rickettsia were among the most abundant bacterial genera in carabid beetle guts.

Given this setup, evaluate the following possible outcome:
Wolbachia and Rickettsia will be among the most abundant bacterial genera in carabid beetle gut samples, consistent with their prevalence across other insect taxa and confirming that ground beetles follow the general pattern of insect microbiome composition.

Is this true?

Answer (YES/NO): NO